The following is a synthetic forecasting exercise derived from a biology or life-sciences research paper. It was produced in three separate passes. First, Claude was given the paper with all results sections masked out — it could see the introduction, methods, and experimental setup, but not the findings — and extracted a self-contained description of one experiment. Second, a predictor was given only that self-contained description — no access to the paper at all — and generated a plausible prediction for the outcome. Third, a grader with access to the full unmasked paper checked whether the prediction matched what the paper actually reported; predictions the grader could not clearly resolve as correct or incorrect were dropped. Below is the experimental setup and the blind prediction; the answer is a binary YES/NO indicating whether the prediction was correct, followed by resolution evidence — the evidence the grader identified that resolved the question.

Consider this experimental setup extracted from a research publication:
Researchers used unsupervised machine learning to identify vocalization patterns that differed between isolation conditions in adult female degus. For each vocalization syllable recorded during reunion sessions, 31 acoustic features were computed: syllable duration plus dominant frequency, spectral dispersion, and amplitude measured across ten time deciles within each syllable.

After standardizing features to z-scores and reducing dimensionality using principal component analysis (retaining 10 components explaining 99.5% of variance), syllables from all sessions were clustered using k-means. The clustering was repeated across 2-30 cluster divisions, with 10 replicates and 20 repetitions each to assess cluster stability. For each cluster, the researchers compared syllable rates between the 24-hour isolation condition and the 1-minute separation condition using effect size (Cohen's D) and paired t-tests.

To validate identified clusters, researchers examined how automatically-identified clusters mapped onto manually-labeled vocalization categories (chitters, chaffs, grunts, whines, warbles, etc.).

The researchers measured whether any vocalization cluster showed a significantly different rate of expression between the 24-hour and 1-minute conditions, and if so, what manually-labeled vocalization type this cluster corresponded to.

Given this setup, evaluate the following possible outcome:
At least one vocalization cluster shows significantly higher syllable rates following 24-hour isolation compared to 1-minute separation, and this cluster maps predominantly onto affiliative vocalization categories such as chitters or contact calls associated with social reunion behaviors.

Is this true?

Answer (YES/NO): NO